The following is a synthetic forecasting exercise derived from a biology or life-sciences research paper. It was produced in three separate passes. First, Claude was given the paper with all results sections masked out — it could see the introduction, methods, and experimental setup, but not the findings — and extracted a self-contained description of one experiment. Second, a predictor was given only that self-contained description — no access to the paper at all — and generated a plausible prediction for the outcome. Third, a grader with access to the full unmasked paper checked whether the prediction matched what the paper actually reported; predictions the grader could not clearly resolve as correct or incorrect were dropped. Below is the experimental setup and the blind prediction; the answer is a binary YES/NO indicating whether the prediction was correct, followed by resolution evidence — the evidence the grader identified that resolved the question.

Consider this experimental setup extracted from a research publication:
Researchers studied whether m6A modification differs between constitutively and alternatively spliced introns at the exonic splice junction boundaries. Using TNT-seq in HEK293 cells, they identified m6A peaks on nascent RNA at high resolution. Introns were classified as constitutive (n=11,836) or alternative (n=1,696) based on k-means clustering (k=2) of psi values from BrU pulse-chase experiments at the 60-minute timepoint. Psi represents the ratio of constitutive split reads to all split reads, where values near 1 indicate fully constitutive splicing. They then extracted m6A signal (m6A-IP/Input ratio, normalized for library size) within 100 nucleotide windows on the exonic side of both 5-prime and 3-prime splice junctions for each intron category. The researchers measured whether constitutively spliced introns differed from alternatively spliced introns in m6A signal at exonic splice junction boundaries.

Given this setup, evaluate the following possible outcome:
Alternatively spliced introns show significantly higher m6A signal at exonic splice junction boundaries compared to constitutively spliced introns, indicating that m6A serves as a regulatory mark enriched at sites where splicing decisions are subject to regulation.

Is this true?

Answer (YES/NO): NO